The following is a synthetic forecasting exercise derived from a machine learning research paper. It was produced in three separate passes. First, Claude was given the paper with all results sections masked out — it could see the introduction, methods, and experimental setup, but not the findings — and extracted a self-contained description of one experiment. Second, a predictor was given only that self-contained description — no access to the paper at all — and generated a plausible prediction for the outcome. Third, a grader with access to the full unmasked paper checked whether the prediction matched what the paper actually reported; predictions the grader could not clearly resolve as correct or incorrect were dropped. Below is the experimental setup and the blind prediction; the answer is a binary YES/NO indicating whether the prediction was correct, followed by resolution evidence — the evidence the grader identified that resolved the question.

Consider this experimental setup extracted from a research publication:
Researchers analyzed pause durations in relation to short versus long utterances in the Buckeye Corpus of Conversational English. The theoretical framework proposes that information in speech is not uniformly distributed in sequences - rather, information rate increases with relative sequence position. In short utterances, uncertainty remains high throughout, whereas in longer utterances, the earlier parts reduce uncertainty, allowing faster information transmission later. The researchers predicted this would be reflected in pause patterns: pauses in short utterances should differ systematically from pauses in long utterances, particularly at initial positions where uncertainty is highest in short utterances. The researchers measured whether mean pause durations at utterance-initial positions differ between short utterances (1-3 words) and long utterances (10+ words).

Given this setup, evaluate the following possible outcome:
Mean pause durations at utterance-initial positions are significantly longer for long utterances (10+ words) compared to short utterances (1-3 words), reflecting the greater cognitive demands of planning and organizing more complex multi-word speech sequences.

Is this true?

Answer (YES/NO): NO